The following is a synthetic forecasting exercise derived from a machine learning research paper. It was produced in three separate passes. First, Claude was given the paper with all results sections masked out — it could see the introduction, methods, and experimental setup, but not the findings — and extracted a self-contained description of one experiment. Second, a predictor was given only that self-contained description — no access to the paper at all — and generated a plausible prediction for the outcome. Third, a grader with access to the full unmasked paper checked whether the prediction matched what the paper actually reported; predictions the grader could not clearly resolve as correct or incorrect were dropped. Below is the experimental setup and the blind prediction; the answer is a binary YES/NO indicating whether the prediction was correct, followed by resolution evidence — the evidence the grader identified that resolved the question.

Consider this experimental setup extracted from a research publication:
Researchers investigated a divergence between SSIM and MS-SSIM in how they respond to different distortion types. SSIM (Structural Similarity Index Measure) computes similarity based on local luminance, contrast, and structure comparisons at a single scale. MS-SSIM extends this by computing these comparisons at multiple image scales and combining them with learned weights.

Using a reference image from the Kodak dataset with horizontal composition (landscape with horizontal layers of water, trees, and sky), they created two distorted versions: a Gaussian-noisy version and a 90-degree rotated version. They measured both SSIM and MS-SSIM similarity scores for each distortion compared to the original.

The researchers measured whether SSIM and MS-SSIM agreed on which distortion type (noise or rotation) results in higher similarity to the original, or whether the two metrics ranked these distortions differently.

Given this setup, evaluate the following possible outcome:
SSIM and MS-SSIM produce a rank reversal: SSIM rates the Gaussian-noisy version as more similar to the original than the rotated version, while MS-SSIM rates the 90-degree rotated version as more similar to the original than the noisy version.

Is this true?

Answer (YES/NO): NO